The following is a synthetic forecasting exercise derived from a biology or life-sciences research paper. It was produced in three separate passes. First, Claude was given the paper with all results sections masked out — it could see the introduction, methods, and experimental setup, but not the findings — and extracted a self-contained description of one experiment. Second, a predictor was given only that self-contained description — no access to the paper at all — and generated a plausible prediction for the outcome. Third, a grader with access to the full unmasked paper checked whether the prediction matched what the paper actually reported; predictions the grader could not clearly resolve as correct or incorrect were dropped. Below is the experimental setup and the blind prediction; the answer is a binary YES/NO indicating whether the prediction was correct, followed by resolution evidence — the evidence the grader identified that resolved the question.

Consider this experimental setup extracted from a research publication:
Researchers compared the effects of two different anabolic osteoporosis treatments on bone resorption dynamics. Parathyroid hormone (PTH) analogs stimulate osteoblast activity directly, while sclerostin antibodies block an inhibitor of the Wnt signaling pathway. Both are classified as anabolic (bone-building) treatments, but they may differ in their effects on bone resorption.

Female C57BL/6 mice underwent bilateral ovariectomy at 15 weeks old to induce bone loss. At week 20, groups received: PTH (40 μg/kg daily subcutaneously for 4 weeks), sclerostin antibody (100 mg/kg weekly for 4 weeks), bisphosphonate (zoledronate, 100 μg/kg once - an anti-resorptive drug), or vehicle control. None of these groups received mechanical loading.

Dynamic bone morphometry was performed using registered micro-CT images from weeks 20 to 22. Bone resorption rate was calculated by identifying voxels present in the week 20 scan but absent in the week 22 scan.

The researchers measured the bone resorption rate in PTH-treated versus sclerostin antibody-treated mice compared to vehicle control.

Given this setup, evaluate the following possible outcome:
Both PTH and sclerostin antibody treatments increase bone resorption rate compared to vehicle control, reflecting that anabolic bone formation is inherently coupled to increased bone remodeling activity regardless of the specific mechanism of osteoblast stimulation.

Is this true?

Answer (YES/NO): NO